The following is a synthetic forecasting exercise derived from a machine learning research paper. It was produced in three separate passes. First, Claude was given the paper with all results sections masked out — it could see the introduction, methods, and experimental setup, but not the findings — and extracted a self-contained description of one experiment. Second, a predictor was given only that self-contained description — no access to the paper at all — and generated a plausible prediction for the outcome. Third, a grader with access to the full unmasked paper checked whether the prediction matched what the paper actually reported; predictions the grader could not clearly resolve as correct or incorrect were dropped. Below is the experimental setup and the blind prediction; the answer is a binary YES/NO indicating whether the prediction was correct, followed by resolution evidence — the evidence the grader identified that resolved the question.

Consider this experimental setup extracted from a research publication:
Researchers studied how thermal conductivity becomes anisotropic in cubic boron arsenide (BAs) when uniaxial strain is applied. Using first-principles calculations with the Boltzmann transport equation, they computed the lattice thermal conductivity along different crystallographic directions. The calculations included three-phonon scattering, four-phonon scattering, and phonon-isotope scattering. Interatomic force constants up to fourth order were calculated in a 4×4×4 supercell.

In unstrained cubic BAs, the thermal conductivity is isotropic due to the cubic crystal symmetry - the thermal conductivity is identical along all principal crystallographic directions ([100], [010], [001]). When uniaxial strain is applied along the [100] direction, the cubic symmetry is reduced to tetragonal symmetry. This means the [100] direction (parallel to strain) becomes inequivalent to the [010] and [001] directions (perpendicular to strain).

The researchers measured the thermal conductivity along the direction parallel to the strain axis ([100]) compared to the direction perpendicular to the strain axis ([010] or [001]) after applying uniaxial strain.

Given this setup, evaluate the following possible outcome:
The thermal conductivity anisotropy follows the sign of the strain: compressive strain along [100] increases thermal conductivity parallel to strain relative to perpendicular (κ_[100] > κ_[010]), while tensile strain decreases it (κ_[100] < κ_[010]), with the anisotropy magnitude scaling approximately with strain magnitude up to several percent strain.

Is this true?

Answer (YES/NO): NO